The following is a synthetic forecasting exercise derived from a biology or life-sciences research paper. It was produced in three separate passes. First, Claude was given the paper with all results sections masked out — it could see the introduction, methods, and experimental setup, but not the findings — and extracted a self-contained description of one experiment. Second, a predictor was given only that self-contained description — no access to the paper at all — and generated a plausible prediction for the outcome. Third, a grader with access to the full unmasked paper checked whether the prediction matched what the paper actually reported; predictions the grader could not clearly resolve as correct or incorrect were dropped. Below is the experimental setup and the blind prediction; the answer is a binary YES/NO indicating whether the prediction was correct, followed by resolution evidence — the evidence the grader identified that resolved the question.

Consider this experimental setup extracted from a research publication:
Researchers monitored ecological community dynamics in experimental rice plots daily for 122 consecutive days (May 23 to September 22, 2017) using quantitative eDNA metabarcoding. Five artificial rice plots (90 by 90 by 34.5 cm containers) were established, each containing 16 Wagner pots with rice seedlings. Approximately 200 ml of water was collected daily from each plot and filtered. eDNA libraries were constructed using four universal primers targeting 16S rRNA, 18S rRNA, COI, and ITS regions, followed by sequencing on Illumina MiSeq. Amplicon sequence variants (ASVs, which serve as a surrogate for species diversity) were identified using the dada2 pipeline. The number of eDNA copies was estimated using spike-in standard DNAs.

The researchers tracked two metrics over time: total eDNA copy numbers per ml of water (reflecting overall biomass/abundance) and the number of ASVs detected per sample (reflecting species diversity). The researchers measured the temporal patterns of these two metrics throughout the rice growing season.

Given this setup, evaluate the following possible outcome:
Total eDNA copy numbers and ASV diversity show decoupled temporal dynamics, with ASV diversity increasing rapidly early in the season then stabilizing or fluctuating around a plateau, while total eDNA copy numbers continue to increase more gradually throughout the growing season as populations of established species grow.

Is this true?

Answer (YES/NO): NO